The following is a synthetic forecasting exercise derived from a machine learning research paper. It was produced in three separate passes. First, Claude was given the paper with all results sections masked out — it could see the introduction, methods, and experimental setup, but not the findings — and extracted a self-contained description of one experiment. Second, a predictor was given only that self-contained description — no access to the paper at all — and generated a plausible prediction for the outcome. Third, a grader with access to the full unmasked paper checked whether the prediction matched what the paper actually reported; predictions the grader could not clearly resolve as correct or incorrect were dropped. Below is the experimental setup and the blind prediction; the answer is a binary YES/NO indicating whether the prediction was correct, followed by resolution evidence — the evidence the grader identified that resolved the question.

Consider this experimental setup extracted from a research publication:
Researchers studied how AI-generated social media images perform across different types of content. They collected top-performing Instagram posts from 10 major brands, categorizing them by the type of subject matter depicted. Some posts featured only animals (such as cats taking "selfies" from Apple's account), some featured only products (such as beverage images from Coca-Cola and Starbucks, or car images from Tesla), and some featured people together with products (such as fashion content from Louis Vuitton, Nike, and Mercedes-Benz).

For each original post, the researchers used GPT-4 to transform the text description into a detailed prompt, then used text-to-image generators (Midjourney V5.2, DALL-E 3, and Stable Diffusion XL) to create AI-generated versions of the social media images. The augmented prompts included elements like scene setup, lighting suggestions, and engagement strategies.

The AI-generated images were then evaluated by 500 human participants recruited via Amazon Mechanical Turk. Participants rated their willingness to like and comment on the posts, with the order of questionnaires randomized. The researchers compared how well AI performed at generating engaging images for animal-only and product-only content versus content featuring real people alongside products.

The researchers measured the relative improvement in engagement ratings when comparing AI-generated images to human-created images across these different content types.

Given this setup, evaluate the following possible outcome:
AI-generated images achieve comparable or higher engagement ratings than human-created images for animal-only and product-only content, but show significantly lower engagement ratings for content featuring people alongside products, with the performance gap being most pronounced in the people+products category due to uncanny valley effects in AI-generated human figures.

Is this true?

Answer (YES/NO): NO